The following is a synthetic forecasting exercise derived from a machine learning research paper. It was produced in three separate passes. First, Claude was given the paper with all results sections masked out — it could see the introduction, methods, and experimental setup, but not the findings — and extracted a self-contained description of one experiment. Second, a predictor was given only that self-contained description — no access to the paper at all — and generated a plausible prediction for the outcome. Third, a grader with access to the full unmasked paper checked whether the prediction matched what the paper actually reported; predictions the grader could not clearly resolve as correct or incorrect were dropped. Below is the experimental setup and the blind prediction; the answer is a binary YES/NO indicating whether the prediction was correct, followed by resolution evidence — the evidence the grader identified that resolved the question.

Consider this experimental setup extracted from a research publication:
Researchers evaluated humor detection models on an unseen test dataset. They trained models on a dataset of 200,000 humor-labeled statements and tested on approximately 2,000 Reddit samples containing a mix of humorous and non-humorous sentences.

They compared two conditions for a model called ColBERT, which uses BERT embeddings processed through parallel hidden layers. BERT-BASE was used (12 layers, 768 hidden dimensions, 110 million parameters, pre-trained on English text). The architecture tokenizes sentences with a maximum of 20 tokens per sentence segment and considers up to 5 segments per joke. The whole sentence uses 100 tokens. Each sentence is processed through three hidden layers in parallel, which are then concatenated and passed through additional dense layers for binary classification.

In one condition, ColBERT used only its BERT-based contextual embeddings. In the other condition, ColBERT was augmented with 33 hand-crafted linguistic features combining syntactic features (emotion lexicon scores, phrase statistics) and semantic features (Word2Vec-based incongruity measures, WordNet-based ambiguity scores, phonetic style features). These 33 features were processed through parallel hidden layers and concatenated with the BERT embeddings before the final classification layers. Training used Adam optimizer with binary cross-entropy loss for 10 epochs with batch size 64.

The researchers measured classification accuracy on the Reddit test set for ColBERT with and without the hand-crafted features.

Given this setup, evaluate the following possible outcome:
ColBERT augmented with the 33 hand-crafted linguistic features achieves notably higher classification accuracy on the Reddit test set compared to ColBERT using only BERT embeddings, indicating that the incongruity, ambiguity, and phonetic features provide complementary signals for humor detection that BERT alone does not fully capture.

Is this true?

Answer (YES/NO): YES